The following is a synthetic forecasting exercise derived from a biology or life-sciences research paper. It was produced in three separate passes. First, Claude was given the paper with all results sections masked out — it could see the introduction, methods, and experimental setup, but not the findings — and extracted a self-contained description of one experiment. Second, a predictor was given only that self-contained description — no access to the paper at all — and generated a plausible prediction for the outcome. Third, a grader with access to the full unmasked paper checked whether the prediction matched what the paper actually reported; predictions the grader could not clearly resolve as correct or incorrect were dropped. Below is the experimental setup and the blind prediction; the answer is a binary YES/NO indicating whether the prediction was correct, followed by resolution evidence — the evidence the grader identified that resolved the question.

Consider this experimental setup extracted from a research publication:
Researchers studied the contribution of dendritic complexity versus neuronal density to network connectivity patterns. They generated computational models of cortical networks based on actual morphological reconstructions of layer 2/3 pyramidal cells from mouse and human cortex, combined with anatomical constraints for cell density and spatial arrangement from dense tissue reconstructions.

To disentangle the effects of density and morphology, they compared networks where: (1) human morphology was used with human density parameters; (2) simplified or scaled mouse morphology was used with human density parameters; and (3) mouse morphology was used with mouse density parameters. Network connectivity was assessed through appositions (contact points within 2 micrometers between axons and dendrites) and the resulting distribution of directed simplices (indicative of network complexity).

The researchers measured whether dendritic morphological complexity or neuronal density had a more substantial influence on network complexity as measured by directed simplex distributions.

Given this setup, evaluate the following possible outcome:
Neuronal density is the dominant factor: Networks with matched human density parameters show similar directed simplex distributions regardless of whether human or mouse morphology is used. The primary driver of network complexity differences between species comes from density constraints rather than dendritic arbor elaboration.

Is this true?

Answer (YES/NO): NO